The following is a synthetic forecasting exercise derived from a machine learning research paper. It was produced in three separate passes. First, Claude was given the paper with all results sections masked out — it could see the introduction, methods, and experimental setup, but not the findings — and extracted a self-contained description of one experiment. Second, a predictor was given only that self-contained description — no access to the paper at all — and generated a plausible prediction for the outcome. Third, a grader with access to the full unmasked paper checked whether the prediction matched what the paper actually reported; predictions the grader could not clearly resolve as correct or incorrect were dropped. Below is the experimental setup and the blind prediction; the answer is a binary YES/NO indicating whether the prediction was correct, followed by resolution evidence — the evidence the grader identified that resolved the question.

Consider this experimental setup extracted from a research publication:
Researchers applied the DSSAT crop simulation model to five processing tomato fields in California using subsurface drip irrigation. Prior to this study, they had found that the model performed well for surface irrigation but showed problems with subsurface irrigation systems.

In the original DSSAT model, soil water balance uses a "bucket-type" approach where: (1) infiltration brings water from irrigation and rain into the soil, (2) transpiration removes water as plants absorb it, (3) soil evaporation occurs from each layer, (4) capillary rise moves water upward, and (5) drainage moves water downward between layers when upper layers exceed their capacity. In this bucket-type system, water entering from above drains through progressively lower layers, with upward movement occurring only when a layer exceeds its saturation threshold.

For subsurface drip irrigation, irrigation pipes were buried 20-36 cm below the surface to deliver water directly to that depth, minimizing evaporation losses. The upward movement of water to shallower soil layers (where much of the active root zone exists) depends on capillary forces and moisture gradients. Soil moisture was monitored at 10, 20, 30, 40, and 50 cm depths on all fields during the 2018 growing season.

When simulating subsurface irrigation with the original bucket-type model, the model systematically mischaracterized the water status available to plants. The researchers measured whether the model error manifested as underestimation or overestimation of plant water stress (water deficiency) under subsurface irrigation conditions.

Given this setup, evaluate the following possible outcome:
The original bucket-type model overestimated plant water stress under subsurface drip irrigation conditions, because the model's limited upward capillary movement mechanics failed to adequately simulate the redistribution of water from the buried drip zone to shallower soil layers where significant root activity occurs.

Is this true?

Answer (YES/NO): YES